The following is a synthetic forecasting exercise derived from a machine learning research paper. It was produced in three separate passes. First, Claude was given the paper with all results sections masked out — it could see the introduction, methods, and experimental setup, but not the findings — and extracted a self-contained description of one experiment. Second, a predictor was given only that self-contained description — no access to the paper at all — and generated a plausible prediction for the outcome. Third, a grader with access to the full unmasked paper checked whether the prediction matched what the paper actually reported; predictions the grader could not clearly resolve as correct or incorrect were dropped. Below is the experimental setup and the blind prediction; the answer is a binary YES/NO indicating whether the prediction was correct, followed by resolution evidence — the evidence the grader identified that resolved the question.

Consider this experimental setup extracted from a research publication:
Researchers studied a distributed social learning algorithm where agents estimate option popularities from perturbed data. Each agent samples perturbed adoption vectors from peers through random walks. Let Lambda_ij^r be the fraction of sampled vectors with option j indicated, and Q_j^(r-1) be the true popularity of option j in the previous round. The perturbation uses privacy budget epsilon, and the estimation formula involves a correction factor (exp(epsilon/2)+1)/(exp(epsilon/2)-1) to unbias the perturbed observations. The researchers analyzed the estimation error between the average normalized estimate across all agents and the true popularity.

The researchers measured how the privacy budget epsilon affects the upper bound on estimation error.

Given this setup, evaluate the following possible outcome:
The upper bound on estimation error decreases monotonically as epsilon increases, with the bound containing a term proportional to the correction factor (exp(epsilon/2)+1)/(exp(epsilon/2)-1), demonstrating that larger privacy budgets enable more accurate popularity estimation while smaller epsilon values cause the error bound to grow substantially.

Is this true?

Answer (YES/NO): YES